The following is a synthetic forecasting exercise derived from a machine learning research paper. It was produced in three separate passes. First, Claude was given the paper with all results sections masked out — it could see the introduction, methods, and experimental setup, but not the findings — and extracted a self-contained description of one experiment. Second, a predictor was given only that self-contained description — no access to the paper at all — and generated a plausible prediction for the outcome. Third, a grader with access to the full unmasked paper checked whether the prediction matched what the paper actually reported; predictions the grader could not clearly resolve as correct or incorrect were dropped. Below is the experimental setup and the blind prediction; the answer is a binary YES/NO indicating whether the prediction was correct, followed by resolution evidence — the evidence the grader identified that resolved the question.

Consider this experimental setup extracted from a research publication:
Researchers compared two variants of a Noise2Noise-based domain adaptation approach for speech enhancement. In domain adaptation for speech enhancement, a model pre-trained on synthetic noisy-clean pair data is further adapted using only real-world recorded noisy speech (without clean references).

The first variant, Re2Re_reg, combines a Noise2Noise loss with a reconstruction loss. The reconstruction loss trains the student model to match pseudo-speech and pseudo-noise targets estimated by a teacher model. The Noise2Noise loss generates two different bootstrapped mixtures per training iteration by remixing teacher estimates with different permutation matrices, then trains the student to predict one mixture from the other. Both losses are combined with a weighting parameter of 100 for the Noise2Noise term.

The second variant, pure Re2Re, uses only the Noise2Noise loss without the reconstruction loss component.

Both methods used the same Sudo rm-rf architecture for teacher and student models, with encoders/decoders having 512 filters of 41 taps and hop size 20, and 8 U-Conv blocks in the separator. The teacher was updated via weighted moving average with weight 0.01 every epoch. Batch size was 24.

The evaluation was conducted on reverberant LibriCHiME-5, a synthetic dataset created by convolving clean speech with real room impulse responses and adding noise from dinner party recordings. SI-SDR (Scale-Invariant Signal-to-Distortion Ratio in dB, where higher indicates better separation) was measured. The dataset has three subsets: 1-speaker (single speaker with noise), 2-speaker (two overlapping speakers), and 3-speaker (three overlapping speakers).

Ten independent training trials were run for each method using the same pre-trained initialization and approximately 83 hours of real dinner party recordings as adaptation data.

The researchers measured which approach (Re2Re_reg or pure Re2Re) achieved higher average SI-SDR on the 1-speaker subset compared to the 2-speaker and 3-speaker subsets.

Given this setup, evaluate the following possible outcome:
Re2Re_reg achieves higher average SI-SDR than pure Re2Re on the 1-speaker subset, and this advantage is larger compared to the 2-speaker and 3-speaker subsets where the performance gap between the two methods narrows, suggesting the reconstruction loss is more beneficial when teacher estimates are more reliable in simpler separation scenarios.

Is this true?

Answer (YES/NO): NO